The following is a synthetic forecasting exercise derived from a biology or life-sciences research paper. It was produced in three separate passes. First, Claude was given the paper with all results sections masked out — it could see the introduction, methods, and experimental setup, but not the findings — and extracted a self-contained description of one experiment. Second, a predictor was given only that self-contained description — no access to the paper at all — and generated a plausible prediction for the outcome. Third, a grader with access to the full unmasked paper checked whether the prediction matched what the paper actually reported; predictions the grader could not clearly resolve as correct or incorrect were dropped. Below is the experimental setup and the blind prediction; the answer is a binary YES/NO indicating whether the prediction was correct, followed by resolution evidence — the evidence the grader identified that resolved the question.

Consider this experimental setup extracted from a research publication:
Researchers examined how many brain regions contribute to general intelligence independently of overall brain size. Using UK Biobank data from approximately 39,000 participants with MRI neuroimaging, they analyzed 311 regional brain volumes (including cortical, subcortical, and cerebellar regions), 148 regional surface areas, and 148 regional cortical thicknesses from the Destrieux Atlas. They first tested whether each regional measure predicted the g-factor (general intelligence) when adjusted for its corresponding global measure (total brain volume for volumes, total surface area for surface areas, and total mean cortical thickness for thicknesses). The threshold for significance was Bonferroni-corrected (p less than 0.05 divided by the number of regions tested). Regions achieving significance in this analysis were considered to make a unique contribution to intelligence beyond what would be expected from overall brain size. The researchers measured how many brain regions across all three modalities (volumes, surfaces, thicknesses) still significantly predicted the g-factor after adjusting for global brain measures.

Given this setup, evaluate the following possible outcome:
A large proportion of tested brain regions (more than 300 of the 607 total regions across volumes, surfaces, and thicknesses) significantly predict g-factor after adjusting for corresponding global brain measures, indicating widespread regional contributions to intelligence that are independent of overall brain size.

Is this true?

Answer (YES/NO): NO